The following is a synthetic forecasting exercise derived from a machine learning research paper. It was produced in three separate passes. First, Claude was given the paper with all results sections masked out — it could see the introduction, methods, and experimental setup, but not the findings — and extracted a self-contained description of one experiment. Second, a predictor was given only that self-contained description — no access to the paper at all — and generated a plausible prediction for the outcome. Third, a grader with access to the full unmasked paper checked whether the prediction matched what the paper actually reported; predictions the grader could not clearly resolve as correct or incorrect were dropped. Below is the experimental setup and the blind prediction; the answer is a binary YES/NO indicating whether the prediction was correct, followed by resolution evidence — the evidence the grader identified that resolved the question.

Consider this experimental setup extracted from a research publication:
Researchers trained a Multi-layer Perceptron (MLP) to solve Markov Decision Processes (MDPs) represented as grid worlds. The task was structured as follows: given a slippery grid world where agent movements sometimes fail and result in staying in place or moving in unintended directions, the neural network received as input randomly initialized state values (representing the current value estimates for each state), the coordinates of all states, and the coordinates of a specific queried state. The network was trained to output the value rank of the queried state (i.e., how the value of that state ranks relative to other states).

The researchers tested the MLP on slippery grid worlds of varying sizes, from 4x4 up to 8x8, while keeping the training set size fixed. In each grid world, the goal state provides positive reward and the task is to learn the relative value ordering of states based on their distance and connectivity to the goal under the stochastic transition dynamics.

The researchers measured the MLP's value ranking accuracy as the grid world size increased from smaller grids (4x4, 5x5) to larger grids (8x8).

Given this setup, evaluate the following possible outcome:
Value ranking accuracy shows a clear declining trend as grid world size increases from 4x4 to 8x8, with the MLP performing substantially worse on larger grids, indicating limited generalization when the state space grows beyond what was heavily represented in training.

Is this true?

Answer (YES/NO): YES